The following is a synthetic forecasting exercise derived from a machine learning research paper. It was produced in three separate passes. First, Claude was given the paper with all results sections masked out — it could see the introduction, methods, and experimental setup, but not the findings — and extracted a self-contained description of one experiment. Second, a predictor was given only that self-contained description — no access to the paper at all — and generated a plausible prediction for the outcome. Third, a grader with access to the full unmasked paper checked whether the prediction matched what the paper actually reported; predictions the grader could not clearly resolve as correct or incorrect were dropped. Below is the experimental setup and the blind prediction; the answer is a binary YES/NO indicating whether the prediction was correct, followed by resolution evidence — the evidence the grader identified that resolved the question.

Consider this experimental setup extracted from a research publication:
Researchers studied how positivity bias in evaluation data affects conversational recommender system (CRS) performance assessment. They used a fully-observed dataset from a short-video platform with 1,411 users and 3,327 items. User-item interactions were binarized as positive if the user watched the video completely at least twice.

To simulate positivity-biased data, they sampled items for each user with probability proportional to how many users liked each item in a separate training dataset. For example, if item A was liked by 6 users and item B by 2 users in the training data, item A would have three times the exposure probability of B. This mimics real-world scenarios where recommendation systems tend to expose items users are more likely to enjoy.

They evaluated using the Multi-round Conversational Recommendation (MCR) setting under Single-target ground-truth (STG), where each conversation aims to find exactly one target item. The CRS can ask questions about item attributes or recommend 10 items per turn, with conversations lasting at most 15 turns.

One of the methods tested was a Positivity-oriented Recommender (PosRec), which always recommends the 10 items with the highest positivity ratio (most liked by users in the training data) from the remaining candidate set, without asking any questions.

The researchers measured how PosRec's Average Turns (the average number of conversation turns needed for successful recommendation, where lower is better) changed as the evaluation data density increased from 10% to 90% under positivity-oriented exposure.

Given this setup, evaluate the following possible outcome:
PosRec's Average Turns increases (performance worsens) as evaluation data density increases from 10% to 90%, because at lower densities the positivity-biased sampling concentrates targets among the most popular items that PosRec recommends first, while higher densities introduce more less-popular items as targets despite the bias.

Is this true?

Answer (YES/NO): YES